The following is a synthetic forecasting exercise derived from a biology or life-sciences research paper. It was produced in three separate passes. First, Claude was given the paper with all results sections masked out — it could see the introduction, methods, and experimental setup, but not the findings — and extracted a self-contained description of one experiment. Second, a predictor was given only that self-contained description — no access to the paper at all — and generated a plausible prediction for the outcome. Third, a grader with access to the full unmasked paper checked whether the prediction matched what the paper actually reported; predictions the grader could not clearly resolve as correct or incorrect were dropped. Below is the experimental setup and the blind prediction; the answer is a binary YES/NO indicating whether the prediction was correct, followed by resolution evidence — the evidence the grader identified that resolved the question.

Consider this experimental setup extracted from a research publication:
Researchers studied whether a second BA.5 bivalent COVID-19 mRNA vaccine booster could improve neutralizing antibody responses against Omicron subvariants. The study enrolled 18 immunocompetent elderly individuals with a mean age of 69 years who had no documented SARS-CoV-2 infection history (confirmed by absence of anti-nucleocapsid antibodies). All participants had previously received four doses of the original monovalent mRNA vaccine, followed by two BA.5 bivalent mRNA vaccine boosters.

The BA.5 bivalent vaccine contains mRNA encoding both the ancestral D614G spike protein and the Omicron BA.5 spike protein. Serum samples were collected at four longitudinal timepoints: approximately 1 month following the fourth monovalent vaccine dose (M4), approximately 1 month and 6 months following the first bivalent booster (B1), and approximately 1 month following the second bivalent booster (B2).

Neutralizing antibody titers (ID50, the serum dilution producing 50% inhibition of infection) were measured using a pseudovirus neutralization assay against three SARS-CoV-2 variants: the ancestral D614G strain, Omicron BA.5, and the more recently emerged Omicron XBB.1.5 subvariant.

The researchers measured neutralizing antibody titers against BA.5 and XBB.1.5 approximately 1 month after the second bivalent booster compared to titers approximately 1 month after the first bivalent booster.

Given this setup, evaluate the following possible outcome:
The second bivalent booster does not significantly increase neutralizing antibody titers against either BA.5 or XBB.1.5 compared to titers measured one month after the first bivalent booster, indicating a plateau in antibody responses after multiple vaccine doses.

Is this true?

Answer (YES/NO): YES